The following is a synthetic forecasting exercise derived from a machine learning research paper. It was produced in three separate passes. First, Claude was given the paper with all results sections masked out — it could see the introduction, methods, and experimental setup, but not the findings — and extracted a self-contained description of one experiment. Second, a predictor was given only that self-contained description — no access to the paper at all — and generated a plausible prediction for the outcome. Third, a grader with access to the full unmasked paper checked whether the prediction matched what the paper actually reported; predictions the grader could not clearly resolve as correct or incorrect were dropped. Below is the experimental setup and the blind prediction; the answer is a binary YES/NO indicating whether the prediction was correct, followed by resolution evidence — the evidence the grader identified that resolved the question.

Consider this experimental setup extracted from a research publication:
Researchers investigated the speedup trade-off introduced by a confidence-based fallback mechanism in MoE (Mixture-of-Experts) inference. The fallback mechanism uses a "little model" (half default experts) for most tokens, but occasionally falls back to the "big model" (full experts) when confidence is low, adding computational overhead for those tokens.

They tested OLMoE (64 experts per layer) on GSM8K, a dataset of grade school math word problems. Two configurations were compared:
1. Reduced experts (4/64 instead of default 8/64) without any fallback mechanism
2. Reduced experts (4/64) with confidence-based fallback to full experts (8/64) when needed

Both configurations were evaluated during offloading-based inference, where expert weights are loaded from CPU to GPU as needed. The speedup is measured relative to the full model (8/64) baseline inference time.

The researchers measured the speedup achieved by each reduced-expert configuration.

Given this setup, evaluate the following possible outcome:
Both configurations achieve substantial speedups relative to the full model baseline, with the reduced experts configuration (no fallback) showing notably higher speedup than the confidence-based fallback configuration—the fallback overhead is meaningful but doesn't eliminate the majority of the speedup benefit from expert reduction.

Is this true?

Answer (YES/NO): YES